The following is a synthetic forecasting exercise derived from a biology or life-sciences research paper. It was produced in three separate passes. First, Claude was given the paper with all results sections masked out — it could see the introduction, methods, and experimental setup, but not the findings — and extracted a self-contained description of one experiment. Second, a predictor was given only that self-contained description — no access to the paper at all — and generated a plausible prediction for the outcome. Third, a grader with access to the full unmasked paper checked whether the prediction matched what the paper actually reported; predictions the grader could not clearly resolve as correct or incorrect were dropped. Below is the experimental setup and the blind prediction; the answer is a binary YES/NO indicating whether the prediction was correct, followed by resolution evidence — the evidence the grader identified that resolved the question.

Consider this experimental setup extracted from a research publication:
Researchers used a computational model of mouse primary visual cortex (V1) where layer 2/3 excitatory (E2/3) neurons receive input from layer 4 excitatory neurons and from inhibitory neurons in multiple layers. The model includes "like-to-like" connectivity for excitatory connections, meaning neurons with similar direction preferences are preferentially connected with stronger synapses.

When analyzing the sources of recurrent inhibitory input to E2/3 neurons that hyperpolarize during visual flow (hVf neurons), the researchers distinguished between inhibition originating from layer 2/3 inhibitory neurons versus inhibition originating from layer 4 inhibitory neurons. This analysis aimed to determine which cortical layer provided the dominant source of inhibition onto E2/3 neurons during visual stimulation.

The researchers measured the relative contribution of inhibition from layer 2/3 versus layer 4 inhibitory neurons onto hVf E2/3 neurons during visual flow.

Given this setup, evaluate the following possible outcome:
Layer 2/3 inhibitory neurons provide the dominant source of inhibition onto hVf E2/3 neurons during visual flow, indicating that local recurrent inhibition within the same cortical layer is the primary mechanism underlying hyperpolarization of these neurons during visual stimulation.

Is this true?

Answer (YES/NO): YES